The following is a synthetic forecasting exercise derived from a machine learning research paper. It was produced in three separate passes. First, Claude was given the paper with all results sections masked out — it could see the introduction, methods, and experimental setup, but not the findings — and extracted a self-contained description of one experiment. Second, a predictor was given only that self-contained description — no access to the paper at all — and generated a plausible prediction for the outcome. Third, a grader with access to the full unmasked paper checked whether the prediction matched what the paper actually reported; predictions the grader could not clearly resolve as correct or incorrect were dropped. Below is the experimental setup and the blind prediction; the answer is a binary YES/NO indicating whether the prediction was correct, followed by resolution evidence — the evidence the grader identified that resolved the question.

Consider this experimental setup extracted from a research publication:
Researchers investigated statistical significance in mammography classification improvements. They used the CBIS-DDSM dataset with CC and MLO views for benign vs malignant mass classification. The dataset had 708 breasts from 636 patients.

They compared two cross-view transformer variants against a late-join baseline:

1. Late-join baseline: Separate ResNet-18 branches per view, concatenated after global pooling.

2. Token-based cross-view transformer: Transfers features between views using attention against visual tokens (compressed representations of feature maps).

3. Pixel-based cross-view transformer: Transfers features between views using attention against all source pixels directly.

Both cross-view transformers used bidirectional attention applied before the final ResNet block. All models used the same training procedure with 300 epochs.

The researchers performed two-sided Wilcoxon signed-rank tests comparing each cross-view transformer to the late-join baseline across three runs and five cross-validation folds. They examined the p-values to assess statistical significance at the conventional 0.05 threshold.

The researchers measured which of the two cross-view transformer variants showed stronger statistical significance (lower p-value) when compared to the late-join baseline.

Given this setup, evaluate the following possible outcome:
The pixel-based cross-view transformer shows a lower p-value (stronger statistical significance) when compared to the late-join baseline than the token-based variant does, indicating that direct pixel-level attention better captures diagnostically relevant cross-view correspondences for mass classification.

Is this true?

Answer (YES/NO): YES